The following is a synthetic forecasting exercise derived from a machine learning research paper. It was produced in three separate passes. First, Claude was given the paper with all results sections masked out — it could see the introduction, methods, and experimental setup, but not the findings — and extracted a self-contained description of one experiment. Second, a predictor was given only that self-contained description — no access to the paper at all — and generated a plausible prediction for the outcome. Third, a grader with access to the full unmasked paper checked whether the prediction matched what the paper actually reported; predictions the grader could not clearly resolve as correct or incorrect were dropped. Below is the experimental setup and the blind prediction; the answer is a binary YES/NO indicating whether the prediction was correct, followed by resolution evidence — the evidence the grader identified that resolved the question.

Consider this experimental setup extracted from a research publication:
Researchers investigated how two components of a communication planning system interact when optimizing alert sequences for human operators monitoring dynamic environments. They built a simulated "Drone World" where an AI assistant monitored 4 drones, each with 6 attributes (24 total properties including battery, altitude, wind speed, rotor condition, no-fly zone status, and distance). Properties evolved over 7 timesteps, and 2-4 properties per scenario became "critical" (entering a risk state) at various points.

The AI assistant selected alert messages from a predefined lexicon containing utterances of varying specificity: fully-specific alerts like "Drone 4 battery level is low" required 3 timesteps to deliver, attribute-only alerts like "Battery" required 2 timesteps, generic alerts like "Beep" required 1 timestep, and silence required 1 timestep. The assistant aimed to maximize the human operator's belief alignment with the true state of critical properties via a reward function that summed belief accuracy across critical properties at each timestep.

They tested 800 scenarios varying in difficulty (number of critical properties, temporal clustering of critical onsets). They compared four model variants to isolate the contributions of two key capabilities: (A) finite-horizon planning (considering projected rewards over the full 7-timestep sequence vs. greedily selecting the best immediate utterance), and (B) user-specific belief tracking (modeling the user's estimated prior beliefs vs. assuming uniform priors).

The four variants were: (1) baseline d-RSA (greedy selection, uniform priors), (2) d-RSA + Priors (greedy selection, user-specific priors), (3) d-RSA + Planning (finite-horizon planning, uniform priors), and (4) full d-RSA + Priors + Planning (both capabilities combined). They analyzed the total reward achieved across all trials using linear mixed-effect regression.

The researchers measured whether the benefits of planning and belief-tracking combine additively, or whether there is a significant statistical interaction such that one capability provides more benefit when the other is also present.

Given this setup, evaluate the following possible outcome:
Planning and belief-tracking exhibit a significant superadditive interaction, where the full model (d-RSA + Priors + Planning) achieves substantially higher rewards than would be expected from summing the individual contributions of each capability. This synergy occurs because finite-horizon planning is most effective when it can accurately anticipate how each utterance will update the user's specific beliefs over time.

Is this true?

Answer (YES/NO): YES